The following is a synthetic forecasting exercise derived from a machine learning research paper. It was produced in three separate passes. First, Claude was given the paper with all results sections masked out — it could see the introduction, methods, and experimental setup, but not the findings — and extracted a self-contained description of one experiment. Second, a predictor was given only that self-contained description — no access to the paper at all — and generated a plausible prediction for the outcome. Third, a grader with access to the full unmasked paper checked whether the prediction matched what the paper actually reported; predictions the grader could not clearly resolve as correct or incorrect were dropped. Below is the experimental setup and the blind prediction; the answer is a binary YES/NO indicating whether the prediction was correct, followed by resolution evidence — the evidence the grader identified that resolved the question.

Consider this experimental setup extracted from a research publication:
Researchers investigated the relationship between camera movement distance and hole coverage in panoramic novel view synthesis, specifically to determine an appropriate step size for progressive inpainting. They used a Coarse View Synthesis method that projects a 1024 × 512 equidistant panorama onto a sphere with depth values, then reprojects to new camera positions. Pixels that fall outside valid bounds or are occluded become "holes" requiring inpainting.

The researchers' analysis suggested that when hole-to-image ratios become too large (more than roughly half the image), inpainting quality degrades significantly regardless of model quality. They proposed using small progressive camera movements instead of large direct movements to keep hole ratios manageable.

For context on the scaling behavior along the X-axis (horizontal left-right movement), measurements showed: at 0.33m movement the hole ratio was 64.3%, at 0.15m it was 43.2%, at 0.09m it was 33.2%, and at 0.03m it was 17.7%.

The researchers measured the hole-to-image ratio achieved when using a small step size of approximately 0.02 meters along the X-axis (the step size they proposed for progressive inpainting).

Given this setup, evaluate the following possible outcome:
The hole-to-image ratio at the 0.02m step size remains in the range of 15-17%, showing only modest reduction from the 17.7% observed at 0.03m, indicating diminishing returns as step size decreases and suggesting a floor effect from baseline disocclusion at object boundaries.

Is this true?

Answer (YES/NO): NO